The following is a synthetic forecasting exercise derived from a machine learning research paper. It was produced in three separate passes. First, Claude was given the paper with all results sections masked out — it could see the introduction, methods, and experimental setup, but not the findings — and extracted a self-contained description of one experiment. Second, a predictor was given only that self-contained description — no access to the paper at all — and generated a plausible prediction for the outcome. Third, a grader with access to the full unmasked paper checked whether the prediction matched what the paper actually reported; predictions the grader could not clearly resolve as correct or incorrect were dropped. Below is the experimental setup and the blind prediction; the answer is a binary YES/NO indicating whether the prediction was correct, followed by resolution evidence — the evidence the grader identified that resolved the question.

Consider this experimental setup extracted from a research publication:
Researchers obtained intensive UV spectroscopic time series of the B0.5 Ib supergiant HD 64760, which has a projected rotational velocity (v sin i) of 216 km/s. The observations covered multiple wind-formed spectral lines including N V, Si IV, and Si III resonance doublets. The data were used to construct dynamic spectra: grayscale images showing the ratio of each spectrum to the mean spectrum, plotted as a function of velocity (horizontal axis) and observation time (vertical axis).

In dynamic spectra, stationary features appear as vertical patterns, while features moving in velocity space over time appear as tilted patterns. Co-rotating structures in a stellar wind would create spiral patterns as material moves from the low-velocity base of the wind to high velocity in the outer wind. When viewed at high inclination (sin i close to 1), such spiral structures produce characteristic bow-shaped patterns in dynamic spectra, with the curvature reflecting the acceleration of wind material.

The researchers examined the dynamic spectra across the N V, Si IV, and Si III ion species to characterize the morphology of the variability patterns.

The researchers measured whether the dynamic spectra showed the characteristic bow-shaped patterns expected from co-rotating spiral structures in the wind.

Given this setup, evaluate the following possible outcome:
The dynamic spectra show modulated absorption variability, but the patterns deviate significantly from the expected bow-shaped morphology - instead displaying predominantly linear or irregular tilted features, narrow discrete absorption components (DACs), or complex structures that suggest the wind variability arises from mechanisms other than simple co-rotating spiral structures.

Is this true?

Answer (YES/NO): NO